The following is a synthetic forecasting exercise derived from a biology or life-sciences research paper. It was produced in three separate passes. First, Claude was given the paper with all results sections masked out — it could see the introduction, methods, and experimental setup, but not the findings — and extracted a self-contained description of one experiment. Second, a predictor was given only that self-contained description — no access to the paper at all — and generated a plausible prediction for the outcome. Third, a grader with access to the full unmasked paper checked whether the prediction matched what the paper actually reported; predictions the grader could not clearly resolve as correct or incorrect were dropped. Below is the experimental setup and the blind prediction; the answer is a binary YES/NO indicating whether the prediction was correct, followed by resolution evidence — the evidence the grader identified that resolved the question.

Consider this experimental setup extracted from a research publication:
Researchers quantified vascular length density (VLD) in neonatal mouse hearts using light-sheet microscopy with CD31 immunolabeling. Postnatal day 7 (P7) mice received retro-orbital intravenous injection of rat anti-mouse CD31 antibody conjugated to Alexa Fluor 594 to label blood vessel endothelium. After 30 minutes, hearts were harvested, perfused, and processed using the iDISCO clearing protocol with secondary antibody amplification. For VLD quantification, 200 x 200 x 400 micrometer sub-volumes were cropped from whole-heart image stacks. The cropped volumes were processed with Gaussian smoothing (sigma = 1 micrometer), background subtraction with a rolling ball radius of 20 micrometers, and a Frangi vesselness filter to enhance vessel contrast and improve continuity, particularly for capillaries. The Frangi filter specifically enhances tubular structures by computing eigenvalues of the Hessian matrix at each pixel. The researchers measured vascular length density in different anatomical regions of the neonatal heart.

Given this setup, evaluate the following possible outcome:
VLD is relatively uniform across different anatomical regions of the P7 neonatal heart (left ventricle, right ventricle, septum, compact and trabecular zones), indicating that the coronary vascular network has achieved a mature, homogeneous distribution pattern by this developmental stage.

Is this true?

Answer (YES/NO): NO